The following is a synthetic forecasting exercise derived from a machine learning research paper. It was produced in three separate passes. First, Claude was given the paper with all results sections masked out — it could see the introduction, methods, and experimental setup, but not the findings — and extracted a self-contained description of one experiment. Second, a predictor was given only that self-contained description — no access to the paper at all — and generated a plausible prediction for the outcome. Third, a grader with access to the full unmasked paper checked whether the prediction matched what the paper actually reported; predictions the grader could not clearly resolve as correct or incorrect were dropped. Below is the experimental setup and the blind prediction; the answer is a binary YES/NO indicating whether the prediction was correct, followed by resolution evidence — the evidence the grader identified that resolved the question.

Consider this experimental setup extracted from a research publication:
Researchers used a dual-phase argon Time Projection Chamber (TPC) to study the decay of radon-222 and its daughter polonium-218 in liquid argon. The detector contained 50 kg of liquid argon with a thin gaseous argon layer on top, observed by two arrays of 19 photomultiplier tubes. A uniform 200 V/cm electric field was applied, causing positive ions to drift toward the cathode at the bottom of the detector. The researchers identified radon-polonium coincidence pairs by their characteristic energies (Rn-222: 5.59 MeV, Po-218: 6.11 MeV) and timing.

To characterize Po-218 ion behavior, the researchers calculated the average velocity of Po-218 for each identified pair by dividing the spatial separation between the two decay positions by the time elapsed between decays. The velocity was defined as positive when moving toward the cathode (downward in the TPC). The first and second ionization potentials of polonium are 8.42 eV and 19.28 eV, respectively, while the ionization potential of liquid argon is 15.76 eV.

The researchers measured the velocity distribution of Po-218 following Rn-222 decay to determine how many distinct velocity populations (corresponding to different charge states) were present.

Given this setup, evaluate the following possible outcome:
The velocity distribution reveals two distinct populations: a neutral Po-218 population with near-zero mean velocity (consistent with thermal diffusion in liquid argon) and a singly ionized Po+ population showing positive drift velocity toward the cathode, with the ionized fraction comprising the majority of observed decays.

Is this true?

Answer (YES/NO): NO